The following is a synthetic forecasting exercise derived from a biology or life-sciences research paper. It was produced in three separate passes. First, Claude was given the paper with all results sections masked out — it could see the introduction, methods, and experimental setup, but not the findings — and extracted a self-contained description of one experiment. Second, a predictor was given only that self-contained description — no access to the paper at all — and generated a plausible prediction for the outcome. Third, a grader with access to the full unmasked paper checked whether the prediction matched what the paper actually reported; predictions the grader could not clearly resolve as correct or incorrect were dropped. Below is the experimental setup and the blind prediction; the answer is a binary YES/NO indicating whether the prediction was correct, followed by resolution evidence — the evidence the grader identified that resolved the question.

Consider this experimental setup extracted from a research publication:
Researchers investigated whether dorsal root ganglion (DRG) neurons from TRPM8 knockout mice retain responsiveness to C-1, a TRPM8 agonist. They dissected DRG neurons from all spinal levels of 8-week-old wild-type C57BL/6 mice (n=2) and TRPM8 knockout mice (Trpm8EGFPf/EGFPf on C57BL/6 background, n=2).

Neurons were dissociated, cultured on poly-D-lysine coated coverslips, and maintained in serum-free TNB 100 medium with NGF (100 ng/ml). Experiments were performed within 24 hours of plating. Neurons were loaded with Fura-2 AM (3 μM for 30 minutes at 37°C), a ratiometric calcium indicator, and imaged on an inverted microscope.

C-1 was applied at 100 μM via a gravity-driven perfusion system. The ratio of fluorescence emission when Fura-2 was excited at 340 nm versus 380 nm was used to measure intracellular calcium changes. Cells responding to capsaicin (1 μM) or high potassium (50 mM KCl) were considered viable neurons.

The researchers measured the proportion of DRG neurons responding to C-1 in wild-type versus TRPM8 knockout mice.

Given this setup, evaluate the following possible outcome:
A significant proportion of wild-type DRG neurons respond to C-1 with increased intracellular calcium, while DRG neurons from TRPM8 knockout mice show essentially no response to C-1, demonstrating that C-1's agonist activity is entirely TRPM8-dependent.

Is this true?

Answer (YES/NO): NO